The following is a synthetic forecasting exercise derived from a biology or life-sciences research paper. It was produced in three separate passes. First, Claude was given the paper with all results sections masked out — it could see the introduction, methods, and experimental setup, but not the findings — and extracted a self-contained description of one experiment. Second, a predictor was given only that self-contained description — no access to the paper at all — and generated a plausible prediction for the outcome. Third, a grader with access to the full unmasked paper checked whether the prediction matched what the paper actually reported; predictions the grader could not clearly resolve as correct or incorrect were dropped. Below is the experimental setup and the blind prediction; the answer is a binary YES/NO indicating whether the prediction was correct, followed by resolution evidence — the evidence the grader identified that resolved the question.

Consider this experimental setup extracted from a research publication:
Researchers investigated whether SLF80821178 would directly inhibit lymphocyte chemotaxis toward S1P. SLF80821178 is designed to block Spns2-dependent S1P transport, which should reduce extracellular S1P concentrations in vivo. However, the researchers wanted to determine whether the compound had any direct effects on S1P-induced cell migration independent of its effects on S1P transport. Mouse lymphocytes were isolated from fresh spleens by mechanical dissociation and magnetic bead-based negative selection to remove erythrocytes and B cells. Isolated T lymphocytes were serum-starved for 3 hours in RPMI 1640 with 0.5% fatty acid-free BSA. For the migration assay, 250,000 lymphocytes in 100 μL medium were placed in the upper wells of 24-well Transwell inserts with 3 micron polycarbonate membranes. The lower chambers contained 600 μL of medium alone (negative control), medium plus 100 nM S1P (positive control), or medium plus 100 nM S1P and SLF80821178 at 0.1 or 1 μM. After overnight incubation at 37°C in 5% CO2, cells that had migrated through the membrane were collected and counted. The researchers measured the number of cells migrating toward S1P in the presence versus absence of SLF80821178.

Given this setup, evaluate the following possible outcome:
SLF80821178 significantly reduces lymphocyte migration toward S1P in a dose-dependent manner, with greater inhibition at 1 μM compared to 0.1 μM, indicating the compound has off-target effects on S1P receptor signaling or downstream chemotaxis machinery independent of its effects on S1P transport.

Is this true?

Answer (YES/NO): NO